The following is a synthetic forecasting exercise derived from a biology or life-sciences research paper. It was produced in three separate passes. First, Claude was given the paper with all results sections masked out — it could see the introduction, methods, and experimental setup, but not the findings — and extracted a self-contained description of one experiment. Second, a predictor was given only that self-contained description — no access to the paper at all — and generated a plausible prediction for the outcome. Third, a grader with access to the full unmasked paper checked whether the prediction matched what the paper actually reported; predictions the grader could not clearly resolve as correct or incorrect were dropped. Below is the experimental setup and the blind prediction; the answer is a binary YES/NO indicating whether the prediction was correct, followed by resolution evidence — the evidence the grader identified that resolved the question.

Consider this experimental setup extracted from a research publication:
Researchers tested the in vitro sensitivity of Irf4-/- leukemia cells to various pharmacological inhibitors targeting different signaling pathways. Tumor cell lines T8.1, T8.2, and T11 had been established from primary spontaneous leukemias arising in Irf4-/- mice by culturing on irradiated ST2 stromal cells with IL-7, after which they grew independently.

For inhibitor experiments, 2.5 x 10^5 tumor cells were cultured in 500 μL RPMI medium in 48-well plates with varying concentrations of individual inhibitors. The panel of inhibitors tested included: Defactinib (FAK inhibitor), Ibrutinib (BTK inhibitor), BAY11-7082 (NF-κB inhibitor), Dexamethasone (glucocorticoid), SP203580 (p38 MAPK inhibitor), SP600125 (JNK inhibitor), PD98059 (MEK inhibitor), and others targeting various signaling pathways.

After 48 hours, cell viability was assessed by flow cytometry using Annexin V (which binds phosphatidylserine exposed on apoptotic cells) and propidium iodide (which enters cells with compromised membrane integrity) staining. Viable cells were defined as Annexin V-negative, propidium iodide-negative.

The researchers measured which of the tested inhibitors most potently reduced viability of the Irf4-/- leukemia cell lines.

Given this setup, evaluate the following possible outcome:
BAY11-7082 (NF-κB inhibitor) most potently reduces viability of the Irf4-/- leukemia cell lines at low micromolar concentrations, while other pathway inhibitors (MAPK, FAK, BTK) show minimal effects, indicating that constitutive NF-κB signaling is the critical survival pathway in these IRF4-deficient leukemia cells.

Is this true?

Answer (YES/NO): NO